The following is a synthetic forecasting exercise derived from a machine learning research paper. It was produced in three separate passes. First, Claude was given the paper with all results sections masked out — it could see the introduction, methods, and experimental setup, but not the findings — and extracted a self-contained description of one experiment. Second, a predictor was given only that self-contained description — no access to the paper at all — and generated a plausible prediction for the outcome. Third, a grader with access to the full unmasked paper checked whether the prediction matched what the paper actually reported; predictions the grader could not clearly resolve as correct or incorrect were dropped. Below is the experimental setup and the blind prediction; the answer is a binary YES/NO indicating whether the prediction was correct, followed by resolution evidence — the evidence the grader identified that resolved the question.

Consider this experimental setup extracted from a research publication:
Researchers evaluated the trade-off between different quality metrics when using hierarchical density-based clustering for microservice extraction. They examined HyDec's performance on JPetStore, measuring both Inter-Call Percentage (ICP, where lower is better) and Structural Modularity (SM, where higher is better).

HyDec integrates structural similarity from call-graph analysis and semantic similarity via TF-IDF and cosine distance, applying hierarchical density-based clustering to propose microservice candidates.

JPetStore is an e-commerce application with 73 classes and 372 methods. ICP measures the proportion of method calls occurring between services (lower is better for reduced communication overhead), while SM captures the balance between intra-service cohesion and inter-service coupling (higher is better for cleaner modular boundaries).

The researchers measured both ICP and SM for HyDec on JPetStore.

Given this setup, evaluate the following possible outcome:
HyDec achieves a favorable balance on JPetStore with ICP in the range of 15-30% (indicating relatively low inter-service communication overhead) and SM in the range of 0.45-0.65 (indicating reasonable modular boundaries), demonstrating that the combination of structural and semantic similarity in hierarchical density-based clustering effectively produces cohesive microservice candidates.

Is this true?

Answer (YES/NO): NO